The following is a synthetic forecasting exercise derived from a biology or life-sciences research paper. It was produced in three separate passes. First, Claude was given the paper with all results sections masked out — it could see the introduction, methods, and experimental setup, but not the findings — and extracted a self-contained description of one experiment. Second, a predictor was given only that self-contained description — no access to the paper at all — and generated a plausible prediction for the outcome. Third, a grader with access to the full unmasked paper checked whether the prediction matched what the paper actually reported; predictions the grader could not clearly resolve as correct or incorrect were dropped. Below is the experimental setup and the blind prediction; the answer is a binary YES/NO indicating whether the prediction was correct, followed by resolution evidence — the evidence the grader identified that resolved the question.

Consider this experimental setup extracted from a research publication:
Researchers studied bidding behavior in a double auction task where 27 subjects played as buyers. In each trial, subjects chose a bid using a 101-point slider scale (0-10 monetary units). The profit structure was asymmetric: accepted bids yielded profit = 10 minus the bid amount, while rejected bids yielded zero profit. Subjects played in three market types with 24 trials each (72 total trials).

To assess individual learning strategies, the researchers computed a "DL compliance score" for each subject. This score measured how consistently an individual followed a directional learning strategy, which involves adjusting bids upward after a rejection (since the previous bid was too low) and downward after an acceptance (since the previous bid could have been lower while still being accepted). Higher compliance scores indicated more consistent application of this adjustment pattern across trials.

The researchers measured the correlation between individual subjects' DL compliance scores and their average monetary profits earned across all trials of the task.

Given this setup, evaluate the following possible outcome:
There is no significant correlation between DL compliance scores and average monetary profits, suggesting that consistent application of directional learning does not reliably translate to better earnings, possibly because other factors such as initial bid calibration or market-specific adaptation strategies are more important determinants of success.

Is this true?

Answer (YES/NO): NO